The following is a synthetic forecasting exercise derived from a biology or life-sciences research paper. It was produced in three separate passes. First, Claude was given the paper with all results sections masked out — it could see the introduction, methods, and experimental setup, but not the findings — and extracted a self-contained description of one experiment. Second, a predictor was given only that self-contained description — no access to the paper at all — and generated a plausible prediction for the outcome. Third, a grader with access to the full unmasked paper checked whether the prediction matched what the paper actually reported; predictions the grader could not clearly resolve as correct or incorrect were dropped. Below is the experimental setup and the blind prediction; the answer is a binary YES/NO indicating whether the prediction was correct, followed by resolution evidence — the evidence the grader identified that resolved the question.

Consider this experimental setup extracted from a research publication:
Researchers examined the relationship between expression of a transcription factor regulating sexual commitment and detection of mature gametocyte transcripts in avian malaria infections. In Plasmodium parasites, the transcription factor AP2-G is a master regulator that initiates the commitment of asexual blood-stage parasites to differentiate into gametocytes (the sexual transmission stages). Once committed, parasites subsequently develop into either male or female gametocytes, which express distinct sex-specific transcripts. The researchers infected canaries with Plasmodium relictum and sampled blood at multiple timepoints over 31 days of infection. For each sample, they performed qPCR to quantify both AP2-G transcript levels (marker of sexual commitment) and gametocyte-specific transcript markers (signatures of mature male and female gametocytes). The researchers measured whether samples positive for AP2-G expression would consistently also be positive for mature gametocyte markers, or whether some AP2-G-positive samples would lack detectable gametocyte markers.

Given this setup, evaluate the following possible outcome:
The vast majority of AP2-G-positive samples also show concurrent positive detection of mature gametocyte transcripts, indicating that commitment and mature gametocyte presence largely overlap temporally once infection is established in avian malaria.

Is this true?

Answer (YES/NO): NO